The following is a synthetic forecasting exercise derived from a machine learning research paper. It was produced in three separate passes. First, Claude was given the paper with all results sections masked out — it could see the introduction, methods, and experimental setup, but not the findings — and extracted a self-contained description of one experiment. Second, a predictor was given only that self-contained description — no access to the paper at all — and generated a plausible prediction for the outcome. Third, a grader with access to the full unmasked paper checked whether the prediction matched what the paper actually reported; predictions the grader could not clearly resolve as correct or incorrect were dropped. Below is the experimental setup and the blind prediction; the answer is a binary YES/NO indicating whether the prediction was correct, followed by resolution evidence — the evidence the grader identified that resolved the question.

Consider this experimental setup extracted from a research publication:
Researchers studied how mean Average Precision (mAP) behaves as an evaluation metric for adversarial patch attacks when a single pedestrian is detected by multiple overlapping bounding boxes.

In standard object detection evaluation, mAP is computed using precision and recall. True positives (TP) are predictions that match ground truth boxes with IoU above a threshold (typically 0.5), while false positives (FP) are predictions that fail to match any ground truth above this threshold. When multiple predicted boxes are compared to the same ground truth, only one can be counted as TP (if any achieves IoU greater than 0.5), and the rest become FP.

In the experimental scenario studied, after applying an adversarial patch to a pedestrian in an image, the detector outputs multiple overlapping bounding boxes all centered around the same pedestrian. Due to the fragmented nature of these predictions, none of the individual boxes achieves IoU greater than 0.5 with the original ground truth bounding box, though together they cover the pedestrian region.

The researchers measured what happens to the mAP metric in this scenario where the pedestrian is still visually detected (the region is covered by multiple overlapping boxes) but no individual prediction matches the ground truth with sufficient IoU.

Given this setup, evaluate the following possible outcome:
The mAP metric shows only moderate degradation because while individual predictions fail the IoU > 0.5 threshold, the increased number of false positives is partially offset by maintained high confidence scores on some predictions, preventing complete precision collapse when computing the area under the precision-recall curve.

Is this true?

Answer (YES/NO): NO